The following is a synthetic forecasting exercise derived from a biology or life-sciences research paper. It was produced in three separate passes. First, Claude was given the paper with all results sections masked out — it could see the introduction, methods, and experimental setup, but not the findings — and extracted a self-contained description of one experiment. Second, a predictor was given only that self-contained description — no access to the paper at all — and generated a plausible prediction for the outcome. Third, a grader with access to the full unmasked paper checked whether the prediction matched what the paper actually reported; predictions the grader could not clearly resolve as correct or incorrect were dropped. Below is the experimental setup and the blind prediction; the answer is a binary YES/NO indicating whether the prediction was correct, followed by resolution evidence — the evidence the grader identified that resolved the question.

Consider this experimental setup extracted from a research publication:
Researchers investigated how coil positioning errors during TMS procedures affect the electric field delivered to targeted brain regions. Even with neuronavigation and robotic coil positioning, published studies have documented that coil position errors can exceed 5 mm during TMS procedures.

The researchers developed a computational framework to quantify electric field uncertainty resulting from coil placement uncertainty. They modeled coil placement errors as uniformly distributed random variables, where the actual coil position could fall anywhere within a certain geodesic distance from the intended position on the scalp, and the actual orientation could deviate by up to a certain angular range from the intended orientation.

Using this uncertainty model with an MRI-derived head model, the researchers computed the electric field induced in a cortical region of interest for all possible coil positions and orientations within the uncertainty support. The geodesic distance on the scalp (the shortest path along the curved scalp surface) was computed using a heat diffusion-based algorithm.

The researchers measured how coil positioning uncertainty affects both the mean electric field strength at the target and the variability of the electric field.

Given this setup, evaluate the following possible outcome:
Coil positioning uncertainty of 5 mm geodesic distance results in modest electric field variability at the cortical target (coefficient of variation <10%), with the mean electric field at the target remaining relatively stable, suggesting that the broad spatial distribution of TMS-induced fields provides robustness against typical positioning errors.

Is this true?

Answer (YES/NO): NO